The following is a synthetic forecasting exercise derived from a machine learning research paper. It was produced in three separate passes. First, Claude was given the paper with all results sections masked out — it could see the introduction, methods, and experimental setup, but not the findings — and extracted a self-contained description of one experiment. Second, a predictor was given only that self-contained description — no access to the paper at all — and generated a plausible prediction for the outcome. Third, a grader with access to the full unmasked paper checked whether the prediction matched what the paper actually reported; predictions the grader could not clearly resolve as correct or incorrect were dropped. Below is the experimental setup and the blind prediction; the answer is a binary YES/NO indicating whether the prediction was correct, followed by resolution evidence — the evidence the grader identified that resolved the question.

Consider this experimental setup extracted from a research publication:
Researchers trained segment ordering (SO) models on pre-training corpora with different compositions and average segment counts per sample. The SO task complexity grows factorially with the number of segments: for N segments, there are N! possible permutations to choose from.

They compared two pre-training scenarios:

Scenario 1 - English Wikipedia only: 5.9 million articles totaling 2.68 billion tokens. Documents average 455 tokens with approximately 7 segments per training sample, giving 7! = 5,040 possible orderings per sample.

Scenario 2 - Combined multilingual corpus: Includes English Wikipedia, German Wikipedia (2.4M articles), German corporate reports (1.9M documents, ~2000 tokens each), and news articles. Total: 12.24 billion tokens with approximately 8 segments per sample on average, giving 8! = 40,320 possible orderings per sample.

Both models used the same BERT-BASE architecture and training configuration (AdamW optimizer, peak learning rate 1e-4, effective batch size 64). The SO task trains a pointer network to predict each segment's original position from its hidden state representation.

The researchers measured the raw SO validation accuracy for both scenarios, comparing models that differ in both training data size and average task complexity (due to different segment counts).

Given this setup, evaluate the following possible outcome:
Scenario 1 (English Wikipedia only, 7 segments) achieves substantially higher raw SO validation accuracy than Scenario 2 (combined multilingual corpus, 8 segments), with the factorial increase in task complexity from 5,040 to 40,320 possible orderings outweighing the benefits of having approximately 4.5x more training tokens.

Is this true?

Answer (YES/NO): NO